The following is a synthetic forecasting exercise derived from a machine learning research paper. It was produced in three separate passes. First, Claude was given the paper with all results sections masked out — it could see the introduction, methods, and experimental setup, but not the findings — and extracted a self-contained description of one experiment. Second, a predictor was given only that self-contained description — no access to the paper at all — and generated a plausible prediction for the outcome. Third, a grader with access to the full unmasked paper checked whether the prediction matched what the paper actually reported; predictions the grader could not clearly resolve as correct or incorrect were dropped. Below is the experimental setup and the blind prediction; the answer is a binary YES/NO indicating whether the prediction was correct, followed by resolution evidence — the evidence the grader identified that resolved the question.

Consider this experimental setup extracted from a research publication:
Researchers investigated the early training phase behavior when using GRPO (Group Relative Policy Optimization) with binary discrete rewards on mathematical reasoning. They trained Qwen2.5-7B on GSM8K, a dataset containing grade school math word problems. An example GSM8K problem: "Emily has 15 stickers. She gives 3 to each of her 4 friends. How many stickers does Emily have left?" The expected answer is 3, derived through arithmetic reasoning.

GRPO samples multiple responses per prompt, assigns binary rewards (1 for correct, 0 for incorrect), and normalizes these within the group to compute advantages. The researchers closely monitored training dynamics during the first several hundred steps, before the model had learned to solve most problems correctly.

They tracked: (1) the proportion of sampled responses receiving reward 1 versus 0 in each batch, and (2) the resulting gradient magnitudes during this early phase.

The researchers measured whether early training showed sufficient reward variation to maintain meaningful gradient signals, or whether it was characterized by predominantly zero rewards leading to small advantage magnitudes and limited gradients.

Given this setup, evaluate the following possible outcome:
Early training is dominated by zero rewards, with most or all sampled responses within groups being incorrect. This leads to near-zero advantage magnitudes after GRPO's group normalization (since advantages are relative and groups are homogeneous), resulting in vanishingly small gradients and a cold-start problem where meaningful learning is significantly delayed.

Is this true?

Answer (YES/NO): YES